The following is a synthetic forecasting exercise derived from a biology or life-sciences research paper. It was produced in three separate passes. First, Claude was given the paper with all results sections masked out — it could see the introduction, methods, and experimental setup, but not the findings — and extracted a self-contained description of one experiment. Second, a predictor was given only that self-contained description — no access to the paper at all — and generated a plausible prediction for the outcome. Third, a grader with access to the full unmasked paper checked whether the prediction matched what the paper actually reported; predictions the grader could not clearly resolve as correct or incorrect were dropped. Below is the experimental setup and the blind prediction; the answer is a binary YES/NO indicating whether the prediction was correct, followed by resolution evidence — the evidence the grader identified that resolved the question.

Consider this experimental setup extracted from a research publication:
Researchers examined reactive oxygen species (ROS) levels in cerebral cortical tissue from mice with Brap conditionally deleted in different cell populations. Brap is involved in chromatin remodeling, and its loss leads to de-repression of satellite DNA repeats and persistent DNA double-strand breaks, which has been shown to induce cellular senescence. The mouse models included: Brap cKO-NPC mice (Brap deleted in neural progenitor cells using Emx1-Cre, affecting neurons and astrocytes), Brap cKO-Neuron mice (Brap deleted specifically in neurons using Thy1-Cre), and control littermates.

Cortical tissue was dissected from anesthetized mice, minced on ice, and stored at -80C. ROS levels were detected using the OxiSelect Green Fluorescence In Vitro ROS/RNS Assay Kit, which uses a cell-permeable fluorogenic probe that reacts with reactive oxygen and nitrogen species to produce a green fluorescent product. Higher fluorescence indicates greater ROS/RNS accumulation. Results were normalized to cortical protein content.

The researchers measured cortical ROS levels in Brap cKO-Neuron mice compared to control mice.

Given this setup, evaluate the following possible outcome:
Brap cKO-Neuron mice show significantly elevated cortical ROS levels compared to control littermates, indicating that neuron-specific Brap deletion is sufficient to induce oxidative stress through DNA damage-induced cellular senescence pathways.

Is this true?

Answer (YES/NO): YES